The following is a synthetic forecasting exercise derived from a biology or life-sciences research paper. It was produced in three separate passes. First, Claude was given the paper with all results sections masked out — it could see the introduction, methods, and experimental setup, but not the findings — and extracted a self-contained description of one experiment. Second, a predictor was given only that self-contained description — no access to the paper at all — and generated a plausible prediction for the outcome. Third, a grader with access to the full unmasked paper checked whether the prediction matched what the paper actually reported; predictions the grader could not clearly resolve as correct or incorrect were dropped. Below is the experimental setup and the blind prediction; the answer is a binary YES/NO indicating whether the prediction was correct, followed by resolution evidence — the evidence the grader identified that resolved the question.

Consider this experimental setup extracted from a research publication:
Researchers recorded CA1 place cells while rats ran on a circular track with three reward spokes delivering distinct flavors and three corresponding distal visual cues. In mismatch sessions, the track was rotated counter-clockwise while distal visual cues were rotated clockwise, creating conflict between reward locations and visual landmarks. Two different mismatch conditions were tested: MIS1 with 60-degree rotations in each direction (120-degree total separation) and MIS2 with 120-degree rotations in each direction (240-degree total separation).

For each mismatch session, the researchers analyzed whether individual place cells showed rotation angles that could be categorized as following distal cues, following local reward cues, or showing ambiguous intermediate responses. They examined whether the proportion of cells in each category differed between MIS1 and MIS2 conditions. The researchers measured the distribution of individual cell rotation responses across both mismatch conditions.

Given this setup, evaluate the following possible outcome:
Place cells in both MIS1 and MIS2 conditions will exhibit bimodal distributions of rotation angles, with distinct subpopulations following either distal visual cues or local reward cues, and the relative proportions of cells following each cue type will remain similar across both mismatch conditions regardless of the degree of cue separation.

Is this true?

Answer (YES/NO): NO